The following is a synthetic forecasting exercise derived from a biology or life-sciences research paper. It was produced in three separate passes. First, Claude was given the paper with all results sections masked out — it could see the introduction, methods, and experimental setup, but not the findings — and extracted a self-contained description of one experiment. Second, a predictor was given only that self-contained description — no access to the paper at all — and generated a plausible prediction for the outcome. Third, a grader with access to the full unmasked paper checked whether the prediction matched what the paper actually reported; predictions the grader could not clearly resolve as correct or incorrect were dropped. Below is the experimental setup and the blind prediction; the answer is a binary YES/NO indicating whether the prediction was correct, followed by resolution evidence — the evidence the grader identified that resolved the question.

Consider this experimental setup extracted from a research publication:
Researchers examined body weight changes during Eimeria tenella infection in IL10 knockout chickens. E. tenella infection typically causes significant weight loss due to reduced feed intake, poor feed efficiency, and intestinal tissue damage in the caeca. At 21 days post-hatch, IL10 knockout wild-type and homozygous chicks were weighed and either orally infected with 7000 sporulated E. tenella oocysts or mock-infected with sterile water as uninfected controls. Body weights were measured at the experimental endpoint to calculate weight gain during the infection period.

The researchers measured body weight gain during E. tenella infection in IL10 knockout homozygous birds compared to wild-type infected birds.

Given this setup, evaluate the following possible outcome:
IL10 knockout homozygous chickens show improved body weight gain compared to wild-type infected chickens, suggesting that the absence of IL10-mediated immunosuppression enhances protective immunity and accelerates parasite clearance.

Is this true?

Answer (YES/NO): NO